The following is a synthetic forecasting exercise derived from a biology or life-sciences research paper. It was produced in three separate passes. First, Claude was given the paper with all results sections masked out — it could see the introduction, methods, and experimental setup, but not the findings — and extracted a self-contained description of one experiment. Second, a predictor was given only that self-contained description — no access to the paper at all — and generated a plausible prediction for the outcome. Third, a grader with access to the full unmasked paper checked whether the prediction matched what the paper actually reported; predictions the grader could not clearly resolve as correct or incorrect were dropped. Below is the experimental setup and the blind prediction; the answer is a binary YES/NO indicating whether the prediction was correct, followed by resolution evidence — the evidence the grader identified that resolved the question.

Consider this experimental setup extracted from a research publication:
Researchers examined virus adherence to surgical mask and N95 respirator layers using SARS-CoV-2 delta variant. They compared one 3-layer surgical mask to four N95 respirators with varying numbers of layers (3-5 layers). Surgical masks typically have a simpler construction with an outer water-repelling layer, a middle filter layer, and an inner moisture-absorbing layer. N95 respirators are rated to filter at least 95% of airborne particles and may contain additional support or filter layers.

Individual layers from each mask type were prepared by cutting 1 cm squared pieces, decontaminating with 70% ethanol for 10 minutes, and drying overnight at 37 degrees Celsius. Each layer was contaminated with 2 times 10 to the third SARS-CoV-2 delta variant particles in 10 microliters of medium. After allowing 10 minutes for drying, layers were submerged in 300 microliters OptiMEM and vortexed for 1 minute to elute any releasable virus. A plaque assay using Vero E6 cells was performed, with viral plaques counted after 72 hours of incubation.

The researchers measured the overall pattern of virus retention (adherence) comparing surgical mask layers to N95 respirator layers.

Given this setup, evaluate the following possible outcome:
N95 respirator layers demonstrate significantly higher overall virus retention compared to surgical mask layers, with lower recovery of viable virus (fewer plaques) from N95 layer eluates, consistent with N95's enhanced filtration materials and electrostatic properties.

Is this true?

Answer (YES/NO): NO